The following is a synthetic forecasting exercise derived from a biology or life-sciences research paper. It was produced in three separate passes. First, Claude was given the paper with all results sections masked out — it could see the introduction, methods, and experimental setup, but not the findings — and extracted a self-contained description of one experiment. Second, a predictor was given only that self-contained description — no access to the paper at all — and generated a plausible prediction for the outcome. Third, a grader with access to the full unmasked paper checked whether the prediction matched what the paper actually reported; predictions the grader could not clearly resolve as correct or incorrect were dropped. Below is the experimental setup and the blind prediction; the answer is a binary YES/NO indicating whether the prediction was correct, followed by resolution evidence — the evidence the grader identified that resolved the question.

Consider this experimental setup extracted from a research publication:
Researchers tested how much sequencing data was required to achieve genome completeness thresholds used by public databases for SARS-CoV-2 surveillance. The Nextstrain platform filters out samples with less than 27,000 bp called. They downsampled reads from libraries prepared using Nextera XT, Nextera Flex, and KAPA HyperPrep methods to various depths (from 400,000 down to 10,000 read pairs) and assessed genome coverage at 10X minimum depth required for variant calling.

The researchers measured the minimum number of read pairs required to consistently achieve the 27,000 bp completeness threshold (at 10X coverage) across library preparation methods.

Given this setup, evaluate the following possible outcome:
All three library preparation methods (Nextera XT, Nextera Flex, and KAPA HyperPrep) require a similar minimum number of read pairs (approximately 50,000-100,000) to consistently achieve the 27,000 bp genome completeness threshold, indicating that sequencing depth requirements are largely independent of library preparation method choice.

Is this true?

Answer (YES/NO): NO